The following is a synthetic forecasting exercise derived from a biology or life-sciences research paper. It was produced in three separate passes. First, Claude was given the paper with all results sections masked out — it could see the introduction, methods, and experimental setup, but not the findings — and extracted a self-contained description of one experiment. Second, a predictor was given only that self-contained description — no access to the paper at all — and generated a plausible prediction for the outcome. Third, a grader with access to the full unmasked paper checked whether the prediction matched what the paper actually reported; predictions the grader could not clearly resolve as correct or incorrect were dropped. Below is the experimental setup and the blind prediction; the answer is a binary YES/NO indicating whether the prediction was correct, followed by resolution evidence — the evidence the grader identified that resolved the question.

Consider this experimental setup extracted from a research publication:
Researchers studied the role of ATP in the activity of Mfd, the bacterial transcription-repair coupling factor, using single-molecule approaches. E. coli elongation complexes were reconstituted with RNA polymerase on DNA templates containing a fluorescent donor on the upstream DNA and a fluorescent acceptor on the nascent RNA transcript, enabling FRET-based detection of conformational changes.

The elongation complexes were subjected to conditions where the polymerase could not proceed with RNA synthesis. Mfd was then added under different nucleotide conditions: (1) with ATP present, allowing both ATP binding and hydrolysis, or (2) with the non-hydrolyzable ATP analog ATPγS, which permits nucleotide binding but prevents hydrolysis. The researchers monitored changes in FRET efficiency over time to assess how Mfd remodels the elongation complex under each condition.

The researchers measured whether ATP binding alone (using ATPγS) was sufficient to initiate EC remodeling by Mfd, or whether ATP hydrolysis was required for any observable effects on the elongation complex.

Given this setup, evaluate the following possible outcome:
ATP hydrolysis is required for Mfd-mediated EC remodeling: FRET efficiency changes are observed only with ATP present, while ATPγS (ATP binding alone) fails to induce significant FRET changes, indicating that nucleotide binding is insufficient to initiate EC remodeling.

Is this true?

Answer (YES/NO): NO